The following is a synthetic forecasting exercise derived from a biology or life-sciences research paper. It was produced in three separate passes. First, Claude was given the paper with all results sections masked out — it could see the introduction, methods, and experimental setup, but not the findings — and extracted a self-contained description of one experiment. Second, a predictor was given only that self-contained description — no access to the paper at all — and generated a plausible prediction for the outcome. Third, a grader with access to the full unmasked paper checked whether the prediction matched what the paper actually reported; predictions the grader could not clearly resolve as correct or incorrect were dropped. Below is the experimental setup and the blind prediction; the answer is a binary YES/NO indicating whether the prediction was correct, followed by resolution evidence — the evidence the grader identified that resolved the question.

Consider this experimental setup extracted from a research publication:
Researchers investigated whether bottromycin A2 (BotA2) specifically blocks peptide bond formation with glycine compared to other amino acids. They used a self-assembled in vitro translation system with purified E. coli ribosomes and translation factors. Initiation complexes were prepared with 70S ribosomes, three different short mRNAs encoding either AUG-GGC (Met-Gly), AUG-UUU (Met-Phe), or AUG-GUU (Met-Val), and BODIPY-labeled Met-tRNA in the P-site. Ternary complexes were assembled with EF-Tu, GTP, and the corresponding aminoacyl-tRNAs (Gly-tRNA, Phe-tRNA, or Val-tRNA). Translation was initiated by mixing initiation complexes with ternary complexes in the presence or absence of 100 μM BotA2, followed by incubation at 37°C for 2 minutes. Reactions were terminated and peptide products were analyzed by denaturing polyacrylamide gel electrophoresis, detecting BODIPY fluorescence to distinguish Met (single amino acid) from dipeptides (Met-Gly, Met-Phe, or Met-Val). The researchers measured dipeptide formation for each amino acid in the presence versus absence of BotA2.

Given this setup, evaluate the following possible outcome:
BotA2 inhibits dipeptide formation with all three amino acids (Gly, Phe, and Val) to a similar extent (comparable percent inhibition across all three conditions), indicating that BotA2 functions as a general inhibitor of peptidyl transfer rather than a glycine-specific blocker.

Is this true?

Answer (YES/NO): NO